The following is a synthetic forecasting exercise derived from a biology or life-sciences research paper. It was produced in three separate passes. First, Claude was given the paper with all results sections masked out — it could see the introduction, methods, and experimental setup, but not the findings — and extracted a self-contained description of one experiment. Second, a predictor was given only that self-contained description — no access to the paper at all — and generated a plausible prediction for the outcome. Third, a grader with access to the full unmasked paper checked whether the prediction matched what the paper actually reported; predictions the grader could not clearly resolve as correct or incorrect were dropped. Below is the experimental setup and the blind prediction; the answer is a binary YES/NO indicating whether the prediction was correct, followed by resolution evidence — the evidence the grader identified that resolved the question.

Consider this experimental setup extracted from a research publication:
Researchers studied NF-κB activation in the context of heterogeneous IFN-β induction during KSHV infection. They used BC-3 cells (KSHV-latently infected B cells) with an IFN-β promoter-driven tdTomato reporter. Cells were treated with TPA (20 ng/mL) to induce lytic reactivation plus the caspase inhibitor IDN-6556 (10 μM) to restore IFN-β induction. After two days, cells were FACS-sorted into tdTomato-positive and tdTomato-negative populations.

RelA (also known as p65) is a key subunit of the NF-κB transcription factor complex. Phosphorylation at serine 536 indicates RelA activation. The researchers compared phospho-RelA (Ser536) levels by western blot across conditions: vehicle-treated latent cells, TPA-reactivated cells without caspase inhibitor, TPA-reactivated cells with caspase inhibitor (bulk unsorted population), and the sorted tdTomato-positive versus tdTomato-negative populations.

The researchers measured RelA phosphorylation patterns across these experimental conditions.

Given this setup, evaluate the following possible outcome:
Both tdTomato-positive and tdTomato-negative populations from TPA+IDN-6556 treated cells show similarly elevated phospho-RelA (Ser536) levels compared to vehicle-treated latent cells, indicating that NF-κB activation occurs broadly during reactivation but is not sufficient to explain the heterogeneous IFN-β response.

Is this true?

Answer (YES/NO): NO